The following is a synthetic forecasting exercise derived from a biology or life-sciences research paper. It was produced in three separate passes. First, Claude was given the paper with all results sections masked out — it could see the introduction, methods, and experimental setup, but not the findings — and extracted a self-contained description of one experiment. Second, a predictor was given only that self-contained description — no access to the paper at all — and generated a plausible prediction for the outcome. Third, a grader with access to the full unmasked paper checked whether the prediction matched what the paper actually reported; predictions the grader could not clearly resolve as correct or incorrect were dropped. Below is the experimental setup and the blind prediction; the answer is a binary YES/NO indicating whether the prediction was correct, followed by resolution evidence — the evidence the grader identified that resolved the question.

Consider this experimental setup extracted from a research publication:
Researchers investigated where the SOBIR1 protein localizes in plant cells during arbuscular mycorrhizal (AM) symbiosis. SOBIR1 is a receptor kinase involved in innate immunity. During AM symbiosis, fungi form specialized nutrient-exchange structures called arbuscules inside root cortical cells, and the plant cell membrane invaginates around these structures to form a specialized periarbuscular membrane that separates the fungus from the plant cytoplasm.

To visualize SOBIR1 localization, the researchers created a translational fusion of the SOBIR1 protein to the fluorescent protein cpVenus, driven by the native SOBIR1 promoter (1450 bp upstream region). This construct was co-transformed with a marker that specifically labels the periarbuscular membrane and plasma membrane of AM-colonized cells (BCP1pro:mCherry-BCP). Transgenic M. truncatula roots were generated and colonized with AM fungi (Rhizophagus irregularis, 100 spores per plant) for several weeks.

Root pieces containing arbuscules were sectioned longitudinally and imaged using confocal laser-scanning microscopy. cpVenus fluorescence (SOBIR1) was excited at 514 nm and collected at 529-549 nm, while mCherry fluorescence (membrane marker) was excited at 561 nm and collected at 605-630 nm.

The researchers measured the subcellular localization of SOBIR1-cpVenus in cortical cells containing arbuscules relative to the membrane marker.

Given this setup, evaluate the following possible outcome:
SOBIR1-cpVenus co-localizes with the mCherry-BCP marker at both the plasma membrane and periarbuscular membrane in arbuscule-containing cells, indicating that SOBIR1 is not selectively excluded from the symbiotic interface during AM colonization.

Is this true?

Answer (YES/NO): YES